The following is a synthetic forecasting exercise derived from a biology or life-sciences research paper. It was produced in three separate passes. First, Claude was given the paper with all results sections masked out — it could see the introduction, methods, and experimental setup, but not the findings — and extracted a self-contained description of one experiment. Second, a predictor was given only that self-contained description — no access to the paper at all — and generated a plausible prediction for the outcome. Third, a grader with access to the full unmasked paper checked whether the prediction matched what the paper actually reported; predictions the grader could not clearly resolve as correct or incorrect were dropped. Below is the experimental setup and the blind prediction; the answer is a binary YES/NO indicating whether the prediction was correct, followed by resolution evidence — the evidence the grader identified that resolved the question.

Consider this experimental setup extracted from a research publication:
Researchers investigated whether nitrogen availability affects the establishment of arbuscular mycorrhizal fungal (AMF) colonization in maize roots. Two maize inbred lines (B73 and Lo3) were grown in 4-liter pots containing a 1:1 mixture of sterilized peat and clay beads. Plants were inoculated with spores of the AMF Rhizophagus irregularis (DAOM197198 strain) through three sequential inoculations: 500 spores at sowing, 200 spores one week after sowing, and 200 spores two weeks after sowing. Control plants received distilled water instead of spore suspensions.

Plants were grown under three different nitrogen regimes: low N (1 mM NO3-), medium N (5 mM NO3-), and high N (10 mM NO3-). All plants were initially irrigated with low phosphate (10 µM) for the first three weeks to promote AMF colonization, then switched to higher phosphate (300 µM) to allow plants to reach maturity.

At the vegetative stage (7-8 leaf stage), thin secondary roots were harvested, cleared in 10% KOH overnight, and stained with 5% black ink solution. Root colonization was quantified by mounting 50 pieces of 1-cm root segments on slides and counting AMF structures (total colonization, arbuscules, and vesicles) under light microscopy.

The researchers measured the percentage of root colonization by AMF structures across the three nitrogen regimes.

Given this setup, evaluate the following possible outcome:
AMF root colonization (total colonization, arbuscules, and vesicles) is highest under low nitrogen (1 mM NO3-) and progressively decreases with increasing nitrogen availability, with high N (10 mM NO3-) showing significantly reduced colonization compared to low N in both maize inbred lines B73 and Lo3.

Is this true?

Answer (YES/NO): NO